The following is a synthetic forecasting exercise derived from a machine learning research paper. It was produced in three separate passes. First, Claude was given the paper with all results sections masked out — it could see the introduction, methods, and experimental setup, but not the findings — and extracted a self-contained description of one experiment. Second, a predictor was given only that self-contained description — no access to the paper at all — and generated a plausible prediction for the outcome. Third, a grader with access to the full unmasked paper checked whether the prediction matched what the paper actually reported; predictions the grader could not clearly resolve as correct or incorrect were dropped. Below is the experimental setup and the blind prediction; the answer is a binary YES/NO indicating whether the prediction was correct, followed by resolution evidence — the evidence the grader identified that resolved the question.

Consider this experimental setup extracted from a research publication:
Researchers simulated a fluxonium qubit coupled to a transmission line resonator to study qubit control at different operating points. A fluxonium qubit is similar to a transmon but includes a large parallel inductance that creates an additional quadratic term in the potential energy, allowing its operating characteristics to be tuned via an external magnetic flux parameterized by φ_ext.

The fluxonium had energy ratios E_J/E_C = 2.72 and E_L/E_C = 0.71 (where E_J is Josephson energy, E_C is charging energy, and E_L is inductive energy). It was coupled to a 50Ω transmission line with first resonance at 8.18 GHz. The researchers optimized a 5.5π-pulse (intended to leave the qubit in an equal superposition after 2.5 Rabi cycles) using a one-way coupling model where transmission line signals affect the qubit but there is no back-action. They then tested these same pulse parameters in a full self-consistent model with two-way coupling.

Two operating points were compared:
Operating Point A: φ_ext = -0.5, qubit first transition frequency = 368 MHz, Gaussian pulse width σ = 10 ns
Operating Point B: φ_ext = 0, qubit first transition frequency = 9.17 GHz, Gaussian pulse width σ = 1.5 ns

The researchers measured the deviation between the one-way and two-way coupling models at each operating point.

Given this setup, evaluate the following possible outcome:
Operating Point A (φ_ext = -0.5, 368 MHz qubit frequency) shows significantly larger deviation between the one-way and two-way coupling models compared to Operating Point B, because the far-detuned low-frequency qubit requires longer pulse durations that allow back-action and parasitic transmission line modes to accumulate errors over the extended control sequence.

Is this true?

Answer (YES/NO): NO